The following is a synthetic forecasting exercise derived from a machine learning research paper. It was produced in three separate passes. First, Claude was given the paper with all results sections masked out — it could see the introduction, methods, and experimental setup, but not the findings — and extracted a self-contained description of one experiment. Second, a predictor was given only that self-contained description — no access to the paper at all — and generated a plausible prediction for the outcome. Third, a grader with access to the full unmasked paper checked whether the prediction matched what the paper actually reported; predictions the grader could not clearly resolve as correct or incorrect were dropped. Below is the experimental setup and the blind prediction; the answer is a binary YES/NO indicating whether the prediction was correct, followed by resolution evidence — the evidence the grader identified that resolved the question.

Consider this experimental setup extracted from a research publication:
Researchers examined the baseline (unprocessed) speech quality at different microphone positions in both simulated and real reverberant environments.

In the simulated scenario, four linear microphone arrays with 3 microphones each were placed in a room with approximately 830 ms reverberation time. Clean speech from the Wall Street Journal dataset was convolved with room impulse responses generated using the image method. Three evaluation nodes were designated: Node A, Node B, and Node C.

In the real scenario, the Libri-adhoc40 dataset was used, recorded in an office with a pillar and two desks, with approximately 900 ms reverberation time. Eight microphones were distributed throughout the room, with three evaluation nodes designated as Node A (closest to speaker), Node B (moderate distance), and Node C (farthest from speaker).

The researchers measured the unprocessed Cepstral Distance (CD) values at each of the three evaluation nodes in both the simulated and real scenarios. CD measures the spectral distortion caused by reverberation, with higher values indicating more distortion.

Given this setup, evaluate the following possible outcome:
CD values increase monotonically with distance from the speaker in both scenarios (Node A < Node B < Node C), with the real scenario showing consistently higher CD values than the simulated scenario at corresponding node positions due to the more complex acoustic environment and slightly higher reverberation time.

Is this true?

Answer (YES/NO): NO